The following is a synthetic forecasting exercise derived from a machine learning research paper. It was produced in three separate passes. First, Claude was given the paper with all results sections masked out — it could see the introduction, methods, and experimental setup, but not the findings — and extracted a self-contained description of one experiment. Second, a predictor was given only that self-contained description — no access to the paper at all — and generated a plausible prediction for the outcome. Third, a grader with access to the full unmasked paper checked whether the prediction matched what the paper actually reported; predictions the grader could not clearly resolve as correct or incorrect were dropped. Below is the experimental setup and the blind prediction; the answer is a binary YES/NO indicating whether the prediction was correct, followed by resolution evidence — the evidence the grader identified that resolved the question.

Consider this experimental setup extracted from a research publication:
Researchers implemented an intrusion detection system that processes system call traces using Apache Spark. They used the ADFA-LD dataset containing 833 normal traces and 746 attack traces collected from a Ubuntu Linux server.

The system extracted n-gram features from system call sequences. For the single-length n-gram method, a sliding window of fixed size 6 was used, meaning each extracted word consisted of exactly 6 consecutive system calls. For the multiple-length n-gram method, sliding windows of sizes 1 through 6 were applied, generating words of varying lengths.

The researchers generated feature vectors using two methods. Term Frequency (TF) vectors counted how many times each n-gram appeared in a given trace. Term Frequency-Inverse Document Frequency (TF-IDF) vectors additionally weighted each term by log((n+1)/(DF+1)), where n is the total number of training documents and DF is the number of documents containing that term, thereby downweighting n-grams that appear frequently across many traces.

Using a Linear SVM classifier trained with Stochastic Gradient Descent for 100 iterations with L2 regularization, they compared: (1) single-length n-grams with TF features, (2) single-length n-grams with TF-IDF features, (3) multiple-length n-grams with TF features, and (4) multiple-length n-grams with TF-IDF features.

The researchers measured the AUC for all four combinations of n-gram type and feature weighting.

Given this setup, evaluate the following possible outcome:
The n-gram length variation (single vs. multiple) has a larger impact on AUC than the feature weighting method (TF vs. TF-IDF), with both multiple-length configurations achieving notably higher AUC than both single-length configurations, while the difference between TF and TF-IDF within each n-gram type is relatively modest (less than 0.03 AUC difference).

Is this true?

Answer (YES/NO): NO